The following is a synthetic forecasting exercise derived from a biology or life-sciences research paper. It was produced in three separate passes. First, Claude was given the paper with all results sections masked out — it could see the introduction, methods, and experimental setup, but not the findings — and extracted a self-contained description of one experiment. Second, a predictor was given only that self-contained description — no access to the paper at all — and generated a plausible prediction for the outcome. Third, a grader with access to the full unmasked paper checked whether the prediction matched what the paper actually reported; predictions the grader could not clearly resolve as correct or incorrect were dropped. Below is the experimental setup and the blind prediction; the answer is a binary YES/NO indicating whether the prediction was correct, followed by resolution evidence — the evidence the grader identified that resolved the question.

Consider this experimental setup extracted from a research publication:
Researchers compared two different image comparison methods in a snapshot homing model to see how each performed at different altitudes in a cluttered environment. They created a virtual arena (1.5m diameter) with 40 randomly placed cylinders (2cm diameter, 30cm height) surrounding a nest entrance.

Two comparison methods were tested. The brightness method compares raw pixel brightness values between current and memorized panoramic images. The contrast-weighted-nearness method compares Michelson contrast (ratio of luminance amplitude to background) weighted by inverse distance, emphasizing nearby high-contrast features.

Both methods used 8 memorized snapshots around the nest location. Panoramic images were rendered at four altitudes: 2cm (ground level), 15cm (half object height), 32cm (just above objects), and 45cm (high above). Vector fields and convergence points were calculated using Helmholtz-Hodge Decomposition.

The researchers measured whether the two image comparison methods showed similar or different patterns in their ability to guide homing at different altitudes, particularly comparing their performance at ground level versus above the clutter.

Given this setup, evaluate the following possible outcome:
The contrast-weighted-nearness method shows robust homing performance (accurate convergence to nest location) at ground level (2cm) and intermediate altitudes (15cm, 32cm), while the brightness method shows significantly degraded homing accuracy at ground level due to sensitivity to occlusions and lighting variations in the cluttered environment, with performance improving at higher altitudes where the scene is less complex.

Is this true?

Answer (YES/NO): NO